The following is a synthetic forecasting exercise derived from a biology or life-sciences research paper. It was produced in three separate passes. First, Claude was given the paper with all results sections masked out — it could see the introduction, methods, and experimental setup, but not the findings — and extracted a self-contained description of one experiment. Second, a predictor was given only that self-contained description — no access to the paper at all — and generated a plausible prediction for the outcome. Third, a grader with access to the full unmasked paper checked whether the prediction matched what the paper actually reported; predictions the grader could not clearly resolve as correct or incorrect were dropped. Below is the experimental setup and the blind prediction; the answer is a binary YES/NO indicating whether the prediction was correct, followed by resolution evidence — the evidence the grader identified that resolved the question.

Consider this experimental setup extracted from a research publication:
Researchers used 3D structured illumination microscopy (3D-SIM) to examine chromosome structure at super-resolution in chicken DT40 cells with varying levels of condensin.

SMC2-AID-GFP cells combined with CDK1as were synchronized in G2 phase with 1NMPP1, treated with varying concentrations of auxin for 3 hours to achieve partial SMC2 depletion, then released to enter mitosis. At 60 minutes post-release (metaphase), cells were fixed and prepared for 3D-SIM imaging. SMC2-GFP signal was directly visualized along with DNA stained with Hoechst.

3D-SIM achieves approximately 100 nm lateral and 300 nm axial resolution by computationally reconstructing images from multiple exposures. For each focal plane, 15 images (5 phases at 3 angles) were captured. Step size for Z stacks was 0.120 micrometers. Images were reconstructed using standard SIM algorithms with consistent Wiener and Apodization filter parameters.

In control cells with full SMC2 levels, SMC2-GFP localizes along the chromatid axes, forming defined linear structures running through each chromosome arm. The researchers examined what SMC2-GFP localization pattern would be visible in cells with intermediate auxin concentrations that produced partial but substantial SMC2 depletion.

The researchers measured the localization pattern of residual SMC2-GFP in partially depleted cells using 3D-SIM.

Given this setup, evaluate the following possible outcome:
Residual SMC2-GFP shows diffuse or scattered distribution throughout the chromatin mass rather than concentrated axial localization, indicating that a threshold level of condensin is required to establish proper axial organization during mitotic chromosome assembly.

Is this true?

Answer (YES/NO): YES